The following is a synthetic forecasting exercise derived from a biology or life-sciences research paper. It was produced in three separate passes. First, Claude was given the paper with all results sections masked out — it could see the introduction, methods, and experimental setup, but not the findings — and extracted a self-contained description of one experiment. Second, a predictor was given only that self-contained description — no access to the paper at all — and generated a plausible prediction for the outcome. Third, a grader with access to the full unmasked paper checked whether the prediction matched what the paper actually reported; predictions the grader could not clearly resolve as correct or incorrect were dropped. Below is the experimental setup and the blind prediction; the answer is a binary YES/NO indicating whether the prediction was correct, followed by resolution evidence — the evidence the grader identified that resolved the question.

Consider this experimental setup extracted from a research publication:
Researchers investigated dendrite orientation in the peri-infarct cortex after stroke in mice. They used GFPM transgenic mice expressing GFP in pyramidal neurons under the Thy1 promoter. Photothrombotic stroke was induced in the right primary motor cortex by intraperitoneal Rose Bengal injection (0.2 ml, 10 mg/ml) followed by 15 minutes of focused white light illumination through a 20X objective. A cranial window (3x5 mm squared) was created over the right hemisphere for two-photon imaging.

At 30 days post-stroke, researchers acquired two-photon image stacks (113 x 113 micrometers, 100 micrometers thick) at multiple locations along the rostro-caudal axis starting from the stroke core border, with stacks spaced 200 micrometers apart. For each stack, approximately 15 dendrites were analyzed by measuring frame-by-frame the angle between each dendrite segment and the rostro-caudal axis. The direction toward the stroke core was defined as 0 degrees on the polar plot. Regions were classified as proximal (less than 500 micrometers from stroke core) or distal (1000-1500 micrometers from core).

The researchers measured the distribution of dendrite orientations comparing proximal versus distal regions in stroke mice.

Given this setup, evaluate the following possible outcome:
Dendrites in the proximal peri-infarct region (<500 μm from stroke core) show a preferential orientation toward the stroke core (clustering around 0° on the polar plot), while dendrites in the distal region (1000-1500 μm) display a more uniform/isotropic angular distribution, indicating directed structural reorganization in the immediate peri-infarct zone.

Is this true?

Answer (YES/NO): YES